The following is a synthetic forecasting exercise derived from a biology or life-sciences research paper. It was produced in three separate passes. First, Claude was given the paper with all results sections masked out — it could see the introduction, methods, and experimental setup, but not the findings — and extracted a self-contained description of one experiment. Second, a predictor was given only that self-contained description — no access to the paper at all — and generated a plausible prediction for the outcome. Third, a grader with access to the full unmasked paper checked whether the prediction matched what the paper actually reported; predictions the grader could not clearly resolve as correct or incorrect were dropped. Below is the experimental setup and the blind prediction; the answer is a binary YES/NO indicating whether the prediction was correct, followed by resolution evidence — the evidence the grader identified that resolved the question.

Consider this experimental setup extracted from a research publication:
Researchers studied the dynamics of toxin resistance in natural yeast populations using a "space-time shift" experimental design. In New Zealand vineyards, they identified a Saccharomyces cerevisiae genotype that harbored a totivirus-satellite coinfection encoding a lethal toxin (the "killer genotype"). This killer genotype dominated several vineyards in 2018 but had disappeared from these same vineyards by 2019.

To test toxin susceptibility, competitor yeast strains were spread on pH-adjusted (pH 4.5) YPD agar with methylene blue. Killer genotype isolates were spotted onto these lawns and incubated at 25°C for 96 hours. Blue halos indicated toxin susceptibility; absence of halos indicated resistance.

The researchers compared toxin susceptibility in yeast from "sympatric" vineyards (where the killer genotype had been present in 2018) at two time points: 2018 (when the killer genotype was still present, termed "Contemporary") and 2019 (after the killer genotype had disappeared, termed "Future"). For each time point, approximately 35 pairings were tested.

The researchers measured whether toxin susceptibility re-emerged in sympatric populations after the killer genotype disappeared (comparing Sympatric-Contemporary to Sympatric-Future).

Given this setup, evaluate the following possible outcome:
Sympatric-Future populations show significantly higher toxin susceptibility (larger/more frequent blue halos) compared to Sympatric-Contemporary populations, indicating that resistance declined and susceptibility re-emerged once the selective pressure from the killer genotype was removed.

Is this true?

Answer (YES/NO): YES